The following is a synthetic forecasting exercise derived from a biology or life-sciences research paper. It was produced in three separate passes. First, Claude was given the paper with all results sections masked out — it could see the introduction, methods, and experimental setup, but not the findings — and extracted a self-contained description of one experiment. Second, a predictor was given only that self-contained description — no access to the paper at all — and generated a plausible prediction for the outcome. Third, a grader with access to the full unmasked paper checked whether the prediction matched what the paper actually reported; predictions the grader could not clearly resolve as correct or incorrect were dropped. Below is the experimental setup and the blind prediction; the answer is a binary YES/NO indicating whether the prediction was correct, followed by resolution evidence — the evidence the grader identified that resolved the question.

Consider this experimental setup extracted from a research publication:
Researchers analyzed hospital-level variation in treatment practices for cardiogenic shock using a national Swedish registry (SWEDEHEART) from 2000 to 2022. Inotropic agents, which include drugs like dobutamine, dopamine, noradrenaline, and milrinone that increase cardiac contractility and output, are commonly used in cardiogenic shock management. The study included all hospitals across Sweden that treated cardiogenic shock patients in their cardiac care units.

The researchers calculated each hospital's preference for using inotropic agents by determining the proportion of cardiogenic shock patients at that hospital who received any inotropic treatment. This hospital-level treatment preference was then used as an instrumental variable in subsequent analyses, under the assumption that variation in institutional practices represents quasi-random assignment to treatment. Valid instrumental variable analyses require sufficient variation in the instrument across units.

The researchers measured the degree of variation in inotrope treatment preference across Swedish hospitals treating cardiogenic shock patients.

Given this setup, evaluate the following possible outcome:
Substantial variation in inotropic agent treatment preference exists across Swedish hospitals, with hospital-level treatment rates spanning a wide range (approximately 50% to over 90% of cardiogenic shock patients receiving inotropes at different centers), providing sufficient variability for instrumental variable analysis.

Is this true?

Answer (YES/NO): NO